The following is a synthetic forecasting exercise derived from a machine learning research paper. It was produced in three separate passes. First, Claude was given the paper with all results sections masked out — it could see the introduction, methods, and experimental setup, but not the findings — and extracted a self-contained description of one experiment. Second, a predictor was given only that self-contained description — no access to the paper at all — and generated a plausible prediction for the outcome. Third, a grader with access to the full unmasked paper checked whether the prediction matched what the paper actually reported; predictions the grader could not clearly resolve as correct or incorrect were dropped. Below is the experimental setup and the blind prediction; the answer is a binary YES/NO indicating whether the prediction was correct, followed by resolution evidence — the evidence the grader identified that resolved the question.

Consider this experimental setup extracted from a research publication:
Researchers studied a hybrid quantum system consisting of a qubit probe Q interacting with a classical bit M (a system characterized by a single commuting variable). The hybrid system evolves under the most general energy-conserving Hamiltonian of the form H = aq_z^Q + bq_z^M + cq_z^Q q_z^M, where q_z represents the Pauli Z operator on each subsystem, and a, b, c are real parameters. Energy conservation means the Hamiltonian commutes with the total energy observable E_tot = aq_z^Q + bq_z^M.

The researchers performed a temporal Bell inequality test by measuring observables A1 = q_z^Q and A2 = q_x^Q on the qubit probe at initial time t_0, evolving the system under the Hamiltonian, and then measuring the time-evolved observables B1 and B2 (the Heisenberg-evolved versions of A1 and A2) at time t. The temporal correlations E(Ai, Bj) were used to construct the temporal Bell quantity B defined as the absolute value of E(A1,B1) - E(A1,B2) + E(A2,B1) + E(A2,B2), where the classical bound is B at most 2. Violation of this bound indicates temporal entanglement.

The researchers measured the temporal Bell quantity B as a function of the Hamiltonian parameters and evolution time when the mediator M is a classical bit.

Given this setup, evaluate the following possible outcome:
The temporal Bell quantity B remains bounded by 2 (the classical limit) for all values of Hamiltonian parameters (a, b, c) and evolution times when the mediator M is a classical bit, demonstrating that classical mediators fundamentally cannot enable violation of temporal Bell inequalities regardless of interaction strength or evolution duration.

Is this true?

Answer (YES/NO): YES